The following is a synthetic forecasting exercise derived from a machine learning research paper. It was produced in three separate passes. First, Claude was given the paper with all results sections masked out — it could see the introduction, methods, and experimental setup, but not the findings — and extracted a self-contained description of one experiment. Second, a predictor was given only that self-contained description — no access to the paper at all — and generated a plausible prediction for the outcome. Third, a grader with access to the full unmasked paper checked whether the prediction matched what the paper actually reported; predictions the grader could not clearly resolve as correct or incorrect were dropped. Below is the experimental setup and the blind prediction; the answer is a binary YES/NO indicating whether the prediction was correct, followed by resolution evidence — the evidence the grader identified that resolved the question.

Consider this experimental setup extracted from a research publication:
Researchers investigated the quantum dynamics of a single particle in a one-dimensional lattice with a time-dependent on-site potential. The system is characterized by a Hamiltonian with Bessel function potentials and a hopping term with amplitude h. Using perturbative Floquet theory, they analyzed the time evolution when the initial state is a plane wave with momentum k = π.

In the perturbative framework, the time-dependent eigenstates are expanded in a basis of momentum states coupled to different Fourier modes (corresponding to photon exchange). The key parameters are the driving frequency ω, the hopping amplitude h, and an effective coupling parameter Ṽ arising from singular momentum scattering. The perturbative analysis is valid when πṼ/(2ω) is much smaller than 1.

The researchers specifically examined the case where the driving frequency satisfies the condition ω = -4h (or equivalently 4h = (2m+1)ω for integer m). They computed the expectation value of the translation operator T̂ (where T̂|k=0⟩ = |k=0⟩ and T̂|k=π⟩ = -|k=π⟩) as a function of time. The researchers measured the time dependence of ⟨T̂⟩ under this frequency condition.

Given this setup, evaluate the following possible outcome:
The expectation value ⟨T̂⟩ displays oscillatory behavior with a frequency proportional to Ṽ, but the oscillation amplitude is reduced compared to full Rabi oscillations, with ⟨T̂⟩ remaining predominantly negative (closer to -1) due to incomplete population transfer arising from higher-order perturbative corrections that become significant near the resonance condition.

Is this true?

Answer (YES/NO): NO